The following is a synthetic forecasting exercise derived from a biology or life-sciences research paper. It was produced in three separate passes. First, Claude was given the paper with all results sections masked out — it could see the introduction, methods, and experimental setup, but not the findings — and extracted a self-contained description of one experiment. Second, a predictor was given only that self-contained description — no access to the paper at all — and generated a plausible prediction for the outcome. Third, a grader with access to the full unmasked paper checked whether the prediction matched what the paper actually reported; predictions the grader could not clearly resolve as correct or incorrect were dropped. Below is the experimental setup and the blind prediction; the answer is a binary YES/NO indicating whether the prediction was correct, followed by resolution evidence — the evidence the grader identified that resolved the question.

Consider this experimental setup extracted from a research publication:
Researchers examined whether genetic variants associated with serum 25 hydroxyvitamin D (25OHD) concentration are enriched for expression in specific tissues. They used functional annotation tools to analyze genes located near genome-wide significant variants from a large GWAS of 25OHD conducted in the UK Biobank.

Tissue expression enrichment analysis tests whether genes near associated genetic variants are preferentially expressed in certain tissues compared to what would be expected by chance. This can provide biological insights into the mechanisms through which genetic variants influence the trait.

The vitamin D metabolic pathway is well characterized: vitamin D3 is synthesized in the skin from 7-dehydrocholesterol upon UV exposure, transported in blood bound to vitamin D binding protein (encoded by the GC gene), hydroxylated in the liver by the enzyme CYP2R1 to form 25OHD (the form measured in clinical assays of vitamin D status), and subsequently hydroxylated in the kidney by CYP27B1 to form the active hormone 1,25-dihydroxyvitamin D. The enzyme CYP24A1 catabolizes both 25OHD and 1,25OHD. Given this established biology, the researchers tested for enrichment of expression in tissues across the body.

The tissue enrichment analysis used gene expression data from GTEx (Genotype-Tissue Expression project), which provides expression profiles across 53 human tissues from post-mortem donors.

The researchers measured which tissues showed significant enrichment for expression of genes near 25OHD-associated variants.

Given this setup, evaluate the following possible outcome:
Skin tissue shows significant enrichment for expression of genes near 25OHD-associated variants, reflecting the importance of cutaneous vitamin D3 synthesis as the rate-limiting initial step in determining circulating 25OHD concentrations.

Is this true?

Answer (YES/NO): YES